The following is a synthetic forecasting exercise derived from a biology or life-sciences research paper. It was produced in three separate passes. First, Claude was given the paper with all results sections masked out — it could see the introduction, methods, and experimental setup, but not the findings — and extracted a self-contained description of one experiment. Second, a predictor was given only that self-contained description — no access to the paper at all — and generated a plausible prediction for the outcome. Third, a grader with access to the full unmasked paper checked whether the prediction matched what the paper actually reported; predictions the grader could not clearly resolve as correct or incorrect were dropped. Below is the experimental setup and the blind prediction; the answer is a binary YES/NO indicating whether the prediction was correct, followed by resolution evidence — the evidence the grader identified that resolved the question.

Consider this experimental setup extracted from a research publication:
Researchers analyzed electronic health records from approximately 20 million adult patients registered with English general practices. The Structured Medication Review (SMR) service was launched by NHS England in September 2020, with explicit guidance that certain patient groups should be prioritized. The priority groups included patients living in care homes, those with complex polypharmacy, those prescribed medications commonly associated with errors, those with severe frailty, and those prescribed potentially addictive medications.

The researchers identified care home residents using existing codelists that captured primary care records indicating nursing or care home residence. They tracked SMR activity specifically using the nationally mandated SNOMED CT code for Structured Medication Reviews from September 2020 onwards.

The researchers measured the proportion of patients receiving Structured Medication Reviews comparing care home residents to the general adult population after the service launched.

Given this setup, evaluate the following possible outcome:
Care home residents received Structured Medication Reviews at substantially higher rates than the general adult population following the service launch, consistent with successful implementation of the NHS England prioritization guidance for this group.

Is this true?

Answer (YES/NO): YES